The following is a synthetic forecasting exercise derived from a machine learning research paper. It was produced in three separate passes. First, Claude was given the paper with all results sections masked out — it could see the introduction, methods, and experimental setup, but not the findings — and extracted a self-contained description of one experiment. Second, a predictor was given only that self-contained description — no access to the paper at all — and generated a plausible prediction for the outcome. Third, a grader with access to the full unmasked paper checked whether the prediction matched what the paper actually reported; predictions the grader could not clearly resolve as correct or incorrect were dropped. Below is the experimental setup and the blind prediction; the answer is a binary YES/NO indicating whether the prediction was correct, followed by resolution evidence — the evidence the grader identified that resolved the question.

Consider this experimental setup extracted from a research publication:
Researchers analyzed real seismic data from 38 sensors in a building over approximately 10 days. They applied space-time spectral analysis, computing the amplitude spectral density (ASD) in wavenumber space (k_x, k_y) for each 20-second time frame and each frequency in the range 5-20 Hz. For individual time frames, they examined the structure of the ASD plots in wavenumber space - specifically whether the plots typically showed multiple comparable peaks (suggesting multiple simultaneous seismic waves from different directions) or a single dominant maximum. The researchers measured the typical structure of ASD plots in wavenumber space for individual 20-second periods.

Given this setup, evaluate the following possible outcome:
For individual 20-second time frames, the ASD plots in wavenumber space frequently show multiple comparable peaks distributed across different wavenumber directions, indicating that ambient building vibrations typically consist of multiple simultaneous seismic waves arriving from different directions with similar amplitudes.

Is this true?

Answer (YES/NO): NO